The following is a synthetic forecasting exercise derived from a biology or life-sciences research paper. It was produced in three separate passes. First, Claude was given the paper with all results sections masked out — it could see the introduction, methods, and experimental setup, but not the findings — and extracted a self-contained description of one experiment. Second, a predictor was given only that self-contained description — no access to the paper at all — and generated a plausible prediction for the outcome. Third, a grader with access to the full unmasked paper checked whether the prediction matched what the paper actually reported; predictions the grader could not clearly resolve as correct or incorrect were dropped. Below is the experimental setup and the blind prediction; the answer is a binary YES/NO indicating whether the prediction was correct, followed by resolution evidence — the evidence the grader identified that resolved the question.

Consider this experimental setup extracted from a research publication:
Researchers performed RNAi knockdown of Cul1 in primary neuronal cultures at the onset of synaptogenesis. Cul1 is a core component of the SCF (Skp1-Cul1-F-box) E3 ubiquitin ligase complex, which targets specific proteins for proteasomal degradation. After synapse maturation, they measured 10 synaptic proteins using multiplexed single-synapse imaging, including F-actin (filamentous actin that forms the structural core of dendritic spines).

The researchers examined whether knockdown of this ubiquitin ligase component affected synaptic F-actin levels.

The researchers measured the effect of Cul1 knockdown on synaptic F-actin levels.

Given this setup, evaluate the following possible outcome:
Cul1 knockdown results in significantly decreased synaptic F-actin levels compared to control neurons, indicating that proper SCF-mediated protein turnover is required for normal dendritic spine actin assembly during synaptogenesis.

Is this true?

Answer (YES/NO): NO